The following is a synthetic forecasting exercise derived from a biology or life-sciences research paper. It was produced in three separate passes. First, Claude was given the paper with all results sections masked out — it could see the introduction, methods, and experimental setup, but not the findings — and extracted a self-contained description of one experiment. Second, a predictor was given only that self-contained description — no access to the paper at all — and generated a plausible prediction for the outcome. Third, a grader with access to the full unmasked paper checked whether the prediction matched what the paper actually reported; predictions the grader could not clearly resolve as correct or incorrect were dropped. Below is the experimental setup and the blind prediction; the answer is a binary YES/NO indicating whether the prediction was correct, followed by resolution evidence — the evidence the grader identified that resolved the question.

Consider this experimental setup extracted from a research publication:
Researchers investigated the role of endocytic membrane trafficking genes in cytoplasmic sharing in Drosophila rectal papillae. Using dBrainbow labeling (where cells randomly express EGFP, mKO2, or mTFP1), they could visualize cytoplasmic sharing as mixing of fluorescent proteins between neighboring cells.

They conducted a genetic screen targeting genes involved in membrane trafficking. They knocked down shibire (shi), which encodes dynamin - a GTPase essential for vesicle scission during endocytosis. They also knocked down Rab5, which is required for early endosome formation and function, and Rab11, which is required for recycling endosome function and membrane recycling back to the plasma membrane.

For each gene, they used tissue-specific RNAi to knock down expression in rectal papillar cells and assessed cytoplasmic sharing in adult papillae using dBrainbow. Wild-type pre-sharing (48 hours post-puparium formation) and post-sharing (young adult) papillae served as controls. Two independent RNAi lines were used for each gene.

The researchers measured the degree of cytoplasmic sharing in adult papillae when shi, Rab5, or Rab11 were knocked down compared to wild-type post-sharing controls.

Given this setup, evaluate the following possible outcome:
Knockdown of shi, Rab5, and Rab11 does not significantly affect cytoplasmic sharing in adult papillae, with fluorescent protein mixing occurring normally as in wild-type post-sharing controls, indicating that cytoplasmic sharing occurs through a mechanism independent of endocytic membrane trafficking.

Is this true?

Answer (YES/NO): NO